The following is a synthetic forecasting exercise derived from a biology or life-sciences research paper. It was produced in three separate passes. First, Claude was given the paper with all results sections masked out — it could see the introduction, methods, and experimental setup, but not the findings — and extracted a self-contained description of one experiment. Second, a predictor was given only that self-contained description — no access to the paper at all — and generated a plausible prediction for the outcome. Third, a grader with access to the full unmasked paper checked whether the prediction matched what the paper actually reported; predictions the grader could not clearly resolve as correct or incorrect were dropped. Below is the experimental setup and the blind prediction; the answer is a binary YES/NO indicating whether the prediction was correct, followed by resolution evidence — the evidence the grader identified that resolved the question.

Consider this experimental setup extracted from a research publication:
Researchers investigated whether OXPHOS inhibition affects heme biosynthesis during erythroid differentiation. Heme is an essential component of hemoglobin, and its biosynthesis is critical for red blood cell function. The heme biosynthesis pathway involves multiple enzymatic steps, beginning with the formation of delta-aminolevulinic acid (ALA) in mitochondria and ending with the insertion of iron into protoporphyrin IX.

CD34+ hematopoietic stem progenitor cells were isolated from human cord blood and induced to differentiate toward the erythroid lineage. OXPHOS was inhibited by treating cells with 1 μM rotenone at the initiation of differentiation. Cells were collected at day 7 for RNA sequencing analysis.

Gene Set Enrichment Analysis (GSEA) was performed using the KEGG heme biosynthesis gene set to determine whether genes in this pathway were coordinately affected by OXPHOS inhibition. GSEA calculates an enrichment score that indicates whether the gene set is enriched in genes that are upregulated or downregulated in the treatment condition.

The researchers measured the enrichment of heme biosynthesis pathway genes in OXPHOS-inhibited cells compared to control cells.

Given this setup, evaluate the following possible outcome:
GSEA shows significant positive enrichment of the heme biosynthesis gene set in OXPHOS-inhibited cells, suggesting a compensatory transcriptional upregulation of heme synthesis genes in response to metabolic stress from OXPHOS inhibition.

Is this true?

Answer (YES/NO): NO